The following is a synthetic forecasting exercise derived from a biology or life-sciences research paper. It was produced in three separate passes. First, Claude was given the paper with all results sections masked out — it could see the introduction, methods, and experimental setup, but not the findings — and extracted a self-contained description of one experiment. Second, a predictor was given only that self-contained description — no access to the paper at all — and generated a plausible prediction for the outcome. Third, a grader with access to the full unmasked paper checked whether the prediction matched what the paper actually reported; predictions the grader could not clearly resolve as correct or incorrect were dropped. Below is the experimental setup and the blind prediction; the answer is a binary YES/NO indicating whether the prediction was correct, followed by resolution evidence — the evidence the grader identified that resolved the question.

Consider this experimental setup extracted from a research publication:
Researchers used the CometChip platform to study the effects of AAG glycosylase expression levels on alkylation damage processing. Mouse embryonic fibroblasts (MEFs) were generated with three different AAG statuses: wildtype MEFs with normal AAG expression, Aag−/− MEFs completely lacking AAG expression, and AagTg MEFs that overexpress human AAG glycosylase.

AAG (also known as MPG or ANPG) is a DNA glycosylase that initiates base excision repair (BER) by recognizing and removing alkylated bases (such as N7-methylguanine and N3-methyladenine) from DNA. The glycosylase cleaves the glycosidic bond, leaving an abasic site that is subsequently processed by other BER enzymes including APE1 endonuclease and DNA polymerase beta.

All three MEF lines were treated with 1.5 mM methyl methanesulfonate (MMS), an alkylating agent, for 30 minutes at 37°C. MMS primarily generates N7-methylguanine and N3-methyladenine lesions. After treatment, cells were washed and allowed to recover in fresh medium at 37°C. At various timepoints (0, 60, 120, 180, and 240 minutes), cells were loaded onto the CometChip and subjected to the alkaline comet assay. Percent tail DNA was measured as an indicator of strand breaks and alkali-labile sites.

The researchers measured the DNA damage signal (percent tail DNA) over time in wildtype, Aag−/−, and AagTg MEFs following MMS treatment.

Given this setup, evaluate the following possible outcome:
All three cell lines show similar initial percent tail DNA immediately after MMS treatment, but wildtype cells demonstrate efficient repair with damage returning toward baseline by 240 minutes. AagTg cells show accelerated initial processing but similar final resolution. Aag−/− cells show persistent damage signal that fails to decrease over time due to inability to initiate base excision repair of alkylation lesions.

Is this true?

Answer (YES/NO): NO